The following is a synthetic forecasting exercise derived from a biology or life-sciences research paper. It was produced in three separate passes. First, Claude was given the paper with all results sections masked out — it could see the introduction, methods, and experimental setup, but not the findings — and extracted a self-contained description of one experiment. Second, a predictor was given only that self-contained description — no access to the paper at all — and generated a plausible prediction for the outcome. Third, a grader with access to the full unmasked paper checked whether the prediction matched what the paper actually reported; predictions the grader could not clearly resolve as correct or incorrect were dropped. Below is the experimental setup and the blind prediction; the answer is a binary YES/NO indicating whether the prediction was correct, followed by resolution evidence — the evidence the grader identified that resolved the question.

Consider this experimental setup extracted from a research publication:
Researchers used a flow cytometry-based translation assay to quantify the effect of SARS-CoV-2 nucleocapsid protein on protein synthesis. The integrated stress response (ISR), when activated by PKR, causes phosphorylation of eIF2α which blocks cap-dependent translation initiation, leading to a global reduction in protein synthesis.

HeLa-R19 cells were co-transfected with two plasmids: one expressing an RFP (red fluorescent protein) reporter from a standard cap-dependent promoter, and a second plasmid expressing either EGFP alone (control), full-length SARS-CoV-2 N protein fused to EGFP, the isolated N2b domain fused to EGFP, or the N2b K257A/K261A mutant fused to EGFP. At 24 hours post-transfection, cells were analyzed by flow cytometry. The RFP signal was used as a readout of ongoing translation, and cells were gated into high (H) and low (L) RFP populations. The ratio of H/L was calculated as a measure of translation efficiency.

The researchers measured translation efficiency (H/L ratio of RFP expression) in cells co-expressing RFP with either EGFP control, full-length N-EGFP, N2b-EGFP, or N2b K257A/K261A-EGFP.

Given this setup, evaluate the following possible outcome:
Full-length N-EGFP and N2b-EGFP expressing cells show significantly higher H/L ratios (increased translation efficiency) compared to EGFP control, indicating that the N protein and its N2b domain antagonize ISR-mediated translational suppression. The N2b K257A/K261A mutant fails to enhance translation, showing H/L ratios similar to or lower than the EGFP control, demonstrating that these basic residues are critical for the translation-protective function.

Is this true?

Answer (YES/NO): YES